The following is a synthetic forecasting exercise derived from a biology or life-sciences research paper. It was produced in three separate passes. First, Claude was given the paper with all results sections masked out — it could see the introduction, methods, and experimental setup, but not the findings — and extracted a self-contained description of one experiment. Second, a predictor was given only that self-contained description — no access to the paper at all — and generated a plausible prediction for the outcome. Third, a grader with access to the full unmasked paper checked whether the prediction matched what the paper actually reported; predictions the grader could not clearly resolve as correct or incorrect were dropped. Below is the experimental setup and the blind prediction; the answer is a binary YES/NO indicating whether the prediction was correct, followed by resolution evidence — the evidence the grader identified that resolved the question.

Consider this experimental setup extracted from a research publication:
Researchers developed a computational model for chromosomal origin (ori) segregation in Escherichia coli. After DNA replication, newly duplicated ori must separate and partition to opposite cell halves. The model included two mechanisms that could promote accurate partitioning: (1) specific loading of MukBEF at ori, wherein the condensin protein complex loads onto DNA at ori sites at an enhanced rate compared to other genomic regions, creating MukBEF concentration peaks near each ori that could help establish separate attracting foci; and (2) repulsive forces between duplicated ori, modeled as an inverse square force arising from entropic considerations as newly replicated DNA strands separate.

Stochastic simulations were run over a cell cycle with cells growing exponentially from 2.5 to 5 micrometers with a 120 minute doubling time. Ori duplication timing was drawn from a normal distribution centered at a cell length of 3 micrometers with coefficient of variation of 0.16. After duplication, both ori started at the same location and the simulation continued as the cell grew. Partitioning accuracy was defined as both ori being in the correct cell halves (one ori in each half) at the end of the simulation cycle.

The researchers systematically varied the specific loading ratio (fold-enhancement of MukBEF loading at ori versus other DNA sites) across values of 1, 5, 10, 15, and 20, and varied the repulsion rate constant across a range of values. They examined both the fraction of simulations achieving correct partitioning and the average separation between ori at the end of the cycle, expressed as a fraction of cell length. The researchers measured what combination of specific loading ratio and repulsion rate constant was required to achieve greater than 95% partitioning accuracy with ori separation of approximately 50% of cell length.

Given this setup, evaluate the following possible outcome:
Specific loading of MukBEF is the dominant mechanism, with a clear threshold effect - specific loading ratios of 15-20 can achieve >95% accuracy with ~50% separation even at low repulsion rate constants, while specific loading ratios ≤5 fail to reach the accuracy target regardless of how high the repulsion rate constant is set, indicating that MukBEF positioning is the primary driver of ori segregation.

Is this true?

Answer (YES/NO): NO